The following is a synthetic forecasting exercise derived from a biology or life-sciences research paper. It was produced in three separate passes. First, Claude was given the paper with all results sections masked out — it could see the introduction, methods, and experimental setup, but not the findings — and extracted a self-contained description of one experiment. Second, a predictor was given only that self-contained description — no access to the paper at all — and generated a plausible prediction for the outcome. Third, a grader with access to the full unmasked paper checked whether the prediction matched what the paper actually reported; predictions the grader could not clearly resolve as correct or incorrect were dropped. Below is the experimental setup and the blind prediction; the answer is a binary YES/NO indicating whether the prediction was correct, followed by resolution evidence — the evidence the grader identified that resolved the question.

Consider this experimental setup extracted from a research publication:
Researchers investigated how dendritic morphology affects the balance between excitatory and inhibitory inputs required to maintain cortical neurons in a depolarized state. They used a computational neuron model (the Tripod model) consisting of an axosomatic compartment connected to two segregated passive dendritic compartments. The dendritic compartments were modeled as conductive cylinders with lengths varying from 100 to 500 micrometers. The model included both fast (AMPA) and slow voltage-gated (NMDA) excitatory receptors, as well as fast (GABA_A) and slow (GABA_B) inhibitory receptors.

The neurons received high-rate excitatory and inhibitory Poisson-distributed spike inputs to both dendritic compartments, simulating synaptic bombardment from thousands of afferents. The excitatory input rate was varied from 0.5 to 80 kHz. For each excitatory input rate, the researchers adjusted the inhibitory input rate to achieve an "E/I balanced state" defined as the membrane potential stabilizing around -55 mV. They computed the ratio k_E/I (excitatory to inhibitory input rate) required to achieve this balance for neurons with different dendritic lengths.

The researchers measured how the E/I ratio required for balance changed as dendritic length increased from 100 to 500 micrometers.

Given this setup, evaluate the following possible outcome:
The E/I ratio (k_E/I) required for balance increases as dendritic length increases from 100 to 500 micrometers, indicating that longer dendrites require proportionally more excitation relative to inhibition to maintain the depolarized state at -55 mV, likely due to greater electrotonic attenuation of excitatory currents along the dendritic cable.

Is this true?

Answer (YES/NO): YES